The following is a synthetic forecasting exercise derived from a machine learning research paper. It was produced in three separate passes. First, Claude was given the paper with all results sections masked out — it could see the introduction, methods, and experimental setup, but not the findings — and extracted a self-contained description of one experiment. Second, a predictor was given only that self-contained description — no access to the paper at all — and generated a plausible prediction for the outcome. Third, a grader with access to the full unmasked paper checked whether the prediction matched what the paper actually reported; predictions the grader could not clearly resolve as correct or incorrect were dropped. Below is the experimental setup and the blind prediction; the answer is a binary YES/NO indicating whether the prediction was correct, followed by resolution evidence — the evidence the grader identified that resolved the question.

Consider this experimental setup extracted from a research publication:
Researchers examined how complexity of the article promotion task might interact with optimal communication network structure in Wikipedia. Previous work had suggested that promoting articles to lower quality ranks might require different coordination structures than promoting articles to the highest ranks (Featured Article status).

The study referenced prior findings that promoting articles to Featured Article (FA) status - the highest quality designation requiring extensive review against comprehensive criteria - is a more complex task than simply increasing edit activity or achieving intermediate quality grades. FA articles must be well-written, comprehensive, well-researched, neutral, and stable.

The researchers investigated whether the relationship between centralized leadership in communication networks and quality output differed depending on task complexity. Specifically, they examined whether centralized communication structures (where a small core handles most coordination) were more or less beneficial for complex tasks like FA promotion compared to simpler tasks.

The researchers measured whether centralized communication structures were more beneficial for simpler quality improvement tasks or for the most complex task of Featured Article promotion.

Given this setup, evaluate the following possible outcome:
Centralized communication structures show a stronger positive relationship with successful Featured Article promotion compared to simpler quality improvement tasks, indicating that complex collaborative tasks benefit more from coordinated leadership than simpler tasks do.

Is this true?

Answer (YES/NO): NO